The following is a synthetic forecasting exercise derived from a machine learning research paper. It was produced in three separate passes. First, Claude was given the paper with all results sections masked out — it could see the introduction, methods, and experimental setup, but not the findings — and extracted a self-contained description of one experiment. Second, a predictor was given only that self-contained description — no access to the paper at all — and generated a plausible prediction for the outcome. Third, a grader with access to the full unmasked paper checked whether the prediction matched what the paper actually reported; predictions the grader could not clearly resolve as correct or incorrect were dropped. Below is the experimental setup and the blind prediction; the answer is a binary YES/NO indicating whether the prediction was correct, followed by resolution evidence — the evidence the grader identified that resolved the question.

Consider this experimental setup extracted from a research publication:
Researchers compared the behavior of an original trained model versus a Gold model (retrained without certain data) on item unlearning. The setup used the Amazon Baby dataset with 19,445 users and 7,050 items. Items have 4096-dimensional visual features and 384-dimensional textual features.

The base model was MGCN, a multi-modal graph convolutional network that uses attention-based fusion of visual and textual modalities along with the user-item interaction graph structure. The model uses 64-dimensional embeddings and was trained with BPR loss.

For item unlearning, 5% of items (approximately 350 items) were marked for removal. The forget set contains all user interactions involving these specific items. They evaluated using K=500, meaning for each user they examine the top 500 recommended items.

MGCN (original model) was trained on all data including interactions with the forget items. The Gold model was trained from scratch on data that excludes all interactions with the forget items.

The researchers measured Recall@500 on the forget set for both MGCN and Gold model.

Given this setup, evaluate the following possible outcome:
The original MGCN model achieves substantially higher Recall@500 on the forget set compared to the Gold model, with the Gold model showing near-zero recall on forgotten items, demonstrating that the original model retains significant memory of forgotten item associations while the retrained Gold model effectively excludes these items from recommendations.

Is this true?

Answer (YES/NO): NO